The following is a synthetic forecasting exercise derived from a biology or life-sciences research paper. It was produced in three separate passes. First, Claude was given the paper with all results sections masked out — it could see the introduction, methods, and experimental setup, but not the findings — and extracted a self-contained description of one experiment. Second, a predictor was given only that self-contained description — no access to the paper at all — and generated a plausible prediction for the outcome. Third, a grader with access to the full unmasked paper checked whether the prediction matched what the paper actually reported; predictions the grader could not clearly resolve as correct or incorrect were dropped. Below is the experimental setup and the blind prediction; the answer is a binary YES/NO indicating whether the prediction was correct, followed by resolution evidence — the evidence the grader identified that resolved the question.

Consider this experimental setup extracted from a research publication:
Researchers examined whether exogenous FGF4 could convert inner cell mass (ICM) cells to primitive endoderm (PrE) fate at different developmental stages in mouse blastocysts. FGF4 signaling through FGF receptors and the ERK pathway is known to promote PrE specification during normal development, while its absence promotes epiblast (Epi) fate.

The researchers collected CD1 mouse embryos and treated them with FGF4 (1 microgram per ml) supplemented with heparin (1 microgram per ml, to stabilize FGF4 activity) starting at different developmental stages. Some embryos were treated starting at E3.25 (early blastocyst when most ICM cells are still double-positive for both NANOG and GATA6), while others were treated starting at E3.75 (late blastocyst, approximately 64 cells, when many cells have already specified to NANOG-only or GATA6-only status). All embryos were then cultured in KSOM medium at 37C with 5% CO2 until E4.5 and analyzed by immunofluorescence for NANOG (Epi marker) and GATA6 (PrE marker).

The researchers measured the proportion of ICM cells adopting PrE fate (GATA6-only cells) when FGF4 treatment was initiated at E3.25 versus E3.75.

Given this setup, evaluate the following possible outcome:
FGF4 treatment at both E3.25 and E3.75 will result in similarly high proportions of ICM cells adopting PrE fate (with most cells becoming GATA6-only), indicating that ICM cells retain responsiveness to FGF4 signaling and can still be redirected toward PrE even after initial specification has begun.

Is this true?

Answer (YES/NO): NO